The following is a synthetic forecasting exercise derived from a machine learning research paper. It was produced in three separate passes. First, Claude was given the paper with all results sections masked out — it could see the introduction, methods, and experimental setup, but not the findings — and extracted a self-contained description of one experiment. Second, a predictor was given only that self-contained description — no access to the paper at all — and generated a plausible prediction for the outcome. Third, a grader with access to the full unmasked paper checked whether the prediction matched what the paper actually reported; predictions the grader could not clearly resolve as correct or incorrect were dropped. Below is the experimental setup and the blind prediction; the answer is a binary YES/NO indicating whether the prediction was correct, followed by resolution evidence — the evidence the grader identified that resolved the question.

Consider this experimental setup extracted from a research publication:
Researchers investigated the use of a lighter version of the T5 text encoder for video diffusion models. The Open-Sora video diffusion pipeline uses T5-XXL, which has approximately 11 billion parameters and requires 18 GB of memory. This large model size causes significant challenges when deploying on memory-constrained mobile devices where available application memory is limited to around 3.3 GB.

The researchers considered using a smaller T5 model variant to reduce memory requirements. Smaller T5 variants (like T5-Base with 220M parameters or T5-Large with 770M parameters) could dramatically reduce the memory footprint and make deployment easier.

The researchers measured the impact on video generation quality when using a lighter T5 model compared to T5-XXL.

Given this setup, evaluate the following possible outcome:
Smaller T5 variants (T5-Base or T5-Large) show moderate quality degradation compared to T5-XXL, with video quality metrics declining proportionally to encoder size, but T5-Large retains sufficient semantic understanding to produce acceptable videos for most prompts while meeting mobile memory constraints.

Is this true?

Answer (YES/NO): NO